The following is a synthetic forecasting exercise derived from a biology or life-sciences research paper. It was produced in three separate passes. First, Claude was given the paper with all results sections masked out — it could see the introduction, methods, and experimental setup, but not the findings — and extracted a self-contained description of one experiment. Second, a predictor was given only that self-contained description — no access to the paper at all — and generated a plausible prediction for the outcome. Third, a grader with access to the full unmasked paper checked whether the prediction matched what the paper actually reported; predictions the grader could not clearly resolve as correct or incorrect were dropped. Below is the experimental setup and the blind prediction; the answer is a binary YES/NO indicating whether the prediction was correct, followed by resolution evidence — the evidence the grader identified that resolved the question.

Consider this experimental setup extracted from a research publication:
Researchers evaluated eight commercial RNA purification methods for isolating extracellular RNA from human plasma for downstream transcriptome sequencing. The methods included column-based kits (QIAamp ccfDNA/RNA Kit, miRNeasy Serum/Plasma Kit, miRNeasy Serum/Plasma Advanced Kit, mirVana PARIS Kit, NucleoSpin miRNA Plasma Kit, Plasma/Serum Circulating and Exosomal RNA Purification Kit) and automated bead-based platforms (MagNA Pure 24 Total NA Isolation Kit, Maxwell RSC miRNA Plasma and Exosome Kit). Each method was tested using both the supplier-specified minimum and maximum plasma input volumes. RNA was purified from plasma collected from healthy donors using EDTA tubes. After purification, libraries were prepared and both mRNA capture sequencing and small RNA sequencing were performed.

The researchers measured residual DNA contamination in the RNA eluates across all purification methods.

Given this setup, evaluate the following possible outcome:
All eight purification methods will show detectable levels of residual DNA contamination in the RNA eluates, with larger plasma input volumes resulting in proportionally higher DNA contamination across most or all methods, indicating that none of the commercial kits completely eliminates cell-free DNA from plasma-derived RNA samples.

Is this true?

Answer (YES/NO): NO